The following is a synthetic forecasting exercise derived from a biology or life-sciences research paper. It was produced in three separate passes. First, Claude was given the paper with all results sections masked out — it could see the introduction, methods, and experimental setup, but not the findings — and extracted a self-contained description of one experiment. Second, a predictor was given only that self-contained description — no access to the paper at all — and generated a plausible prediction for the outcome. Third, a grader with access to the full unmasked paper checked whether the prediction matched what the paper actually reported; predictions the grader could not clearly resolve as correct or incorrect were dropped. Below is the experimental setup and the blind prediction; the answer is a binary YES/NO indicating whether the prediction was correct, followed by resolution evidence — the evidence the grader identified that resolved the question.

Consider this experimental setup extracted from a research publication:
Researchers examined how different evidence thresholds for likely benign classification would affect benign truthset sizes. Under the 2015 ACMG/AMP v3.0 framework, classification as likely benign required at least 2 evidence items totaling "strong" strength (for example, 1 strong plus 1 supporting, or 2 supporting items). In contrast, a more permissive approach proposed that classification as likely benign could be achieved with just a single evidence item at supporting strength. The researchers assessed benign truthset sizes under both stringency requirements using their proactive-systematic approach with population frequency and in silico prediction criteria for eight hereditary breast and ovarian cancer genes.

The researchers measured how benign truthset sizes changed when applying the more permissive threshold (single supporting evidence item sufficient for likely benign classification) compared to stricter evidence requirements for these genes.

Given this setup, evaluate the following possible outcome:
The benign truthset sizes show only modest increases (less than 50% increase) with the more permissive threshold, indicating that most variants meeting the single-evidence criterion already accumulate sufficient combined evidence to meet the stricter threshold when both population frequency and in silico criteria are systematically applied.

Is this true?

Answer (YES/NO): NO